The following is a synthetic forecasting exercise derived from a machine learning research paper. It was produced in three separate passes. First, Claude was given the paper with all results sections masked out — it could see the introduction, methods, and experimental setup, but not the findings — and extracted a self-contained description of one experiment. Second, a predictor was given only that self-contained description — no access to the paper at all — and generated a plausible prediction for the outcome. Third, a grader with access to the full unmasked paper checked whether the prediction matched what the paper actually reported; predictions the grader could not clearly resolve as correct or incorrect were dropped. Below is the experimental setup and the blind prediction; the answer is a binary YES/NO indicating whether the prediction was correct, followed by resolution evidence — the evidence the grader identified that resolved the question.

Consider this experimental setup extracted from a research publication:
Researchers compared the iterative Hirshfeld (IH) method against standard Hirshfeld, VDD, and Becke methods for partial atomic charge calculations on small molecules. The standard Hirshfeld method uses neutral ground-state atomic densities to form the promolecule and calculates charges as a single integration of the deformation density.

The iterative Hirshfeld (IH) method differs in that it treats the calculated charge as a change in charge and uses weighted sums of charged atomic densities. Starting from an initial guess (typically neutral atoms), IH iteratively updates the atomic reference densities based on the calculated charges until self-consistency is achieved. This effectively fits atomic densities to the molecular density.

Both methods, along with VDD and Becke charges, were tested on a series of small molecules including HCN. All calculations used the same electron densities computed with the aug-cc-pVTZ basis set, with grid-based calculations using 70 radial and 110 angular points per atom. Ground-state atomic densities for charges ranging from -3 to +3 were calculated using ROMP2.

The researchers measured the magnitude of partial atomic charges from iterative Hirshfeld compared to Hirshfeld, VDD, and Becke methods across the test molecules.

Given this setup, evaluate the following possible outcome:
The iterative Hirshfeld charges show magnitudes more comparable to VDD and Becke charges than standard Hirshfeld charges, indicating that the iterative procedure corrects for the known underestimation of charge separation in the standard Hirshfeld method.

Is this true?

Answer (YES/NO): NO